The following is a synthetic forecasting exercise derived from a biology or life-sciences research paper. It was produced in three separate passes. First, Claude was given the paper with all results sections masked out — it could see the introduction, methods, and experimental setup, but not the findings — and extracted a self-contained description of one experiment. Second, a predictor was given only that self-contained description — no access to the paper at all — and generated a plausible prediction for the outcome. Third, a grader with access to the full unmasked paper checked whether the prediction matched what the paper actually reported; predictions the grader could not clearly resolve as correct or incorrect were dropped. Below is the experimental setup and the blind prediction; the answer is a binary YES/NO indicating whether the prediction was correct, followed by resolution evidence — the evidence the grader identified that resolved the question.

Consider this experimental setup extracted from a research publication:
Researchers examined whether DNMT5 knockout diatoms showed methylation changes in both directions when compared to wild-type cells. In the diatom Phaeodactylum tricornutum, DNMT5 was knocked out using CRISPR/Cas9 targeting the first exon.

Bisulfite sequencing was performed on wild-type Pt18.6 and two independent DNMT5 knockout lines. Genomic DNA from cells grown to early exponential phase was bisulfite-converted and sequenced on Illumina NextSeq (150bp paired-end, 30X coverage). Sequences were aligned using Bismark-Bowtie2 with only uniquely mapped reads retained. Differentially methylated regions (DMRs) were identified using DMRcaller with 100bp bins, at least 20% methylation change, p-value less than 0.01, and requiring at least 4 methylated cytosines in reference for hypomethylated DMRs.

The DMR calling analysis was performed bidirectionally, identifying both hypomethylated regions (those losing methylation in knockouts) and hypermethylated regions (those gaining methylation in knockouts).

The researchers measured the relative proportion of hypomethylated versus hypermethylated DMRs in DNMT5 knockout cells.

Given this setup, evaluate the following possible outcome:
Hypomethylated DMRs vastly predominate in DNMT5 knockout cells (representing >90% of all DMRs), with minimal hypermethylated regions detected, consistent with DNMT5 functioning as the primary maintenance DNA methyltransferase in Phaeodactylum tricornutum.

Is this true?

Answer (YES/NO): YES